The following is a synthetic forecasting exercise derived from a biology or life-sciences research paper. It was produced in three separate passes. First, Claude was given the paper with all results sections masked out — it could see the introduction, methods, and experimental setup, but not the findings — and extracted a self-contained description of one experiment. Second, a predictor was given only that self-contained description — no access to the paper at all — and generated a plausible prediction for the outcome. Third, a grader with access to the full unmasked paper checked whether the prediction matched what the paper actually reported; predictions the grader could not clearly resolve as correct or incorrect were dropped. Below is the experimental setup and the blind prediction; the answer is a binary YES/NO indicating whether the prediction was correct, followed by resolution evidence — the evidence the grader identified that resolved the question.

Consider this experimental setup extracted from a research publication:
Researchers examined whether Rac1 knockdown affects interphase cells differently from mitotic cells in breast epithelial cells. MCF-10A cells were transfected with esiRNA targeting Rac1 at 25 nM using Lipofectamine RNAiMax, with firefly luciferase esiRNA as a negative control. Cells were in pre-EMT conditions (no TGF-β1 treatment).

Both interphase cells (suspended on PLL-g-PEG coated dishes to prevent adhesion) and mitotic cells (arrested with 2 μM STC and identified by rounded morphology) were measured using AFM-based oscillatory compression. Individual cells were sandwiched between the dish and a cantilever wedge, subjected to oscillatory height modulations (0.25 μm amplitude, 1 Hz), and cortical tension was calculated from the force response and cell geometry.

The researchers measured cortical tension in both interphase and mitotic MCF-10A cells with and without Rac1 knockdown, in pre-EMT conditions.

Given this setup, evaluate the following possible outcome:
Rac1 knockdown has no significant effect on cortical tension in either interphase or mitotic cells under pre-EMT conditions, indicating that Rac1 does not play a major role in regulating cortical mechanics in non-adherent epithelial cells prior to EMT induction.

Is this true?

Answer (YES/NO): NO